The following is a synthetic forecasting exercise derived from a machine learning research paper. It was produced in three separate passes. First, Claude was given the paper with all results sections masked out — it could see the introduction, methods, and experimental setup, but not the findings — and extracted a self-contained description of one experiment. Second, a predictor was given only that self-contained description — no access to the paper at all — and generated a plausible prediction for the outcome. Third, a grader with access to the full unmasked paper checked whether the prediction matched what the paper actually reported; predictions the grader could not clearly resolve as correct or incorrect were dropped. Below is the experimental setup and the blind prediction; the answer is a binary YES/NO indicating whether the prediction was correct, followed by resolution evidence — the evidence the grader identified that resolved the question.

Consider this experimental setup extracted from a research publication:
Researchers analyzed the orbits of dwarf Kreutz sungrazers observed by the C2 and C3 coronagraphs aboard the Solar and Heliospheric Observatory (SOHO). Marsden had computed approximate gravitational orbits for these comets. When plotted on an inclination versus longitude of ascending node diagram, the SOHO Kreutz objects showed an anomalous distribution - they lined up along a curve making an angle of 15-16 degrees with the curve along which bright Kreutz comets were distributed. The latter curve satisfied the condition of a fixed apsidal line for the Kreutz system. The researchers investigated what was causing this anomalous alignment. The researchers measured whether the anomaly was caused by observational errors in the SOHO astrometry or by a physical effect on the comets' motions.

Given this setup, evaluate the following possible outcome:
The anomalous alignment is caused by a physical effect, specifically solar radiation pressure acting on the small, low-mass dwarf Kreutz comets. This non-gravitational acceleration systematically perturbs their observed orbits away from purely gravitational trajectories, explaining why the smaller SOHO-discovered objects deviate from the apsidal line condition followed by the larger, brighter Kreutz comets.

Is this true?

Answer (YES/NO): NO